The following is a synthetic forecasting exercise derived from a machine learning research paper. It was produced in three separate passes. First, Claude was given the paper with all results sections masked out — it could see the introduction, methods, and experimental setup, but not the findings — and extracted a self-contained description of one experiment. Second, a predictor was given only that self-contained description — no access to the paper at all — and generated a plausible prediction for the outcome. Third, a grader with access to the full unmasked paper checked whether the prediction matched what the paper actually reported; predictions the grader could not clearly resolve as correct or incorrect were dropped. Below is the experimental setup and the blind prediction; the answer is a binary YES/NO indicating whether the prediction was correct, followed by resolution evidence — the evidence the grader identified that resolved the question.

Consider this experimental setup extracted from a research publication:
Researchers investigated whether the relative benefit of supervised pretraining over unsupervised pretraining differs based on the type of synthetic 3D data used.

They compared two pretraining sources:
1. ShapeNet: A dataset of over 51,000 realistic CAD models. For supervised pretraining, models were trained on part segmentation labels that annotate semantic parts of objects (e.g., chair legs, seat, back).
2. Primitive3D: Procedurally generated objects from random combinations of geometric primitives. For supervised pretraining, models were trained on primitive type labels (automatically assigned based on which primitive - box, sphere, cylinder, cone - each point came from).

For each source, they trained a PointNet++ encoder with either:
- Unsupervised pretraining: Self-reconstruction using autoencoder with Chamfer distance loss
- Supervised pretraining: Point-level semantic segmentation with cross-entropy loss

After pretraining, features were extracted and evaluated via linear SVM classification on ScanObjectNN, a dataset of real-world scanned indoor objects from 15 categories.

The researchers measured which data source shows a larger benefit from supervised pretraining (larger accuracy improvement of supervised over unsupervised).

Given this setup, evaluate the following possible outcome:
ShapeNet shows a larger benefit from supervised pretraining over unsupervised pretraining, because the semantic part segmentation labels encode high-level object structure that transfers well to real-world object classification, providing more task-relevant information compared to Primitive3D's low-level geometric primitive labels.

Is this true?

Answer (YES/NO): NO